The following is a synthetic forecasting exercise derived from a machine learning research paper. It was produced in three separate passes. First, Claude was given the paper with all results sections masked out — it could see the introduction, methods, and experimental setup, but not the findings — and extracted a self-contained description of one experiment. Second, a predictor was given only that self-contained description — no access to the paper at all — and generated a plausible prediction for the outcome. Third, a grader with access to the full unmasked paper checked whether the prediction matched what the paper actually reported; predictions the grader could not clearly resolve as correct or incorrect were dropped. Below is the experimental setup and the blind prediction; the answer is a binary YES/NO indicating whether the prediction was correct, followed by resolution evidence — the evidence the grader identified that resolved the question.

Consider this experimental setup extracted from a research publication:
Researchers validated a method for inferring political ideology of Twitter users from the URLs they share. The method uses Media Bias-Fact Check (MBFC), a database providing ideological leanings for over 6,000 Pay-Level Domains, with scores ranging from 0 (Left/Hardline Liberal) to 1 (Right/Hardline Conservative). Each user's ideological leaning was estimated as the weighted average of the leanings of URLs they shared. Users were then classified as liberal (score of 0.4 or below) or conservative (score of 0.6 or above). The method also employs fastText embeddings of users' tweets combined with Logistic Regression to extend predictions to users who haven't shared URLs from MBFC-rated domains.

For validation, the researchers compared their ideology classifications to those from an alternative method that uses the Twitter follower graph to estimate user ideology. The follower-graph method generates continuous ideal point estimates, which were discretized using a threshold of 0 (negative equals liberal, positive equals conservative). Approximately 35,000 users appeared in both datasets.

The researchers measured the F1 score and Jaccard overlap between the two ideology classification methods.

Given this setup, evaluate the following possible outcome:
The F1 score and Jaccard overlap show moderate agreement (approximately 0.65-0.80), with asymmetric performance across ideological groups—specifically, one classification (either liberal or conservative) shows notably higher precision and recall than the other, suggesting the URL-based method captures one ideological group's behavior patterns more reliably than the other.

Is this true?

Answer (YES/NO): NO